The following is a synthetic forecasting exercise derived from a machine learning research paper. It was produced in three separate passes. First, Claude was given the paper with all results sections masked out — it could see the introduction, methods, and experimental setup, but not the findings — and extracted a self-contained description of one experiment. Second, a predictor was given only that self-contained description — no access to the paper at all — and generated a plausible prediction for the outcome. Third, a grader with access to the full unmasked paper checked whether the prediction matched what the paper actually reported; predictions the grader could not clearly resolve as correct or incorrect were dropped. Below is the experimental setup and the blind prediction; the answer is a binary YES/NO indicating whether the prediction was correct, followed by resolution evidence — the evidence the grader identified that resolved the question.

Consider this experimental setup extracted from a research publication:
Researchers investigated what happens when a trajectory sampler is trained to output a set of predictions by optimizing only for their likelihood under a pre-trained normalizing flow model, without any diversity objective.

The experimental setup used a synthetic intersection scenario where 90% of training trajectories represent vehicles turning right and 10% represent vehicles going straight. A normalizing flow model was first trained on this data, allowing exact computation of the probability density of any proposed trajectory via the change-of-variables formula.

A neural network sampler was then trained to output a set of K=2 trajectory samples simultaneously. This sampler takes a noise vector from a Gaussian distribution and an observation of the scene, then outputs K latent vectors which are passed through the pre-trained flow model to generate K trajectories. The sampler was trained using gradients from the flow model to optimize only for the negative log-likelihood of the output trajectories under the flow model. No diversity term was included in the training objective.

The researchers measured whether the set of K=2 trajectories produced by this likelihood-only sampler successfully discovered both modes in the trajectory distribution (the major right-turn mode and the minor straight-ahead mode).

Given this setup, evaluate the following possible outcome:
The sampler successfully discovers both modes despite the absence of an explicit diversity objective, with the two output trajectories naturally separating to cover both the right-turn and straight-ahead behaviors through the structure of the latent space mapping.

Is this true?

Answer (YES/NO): NO